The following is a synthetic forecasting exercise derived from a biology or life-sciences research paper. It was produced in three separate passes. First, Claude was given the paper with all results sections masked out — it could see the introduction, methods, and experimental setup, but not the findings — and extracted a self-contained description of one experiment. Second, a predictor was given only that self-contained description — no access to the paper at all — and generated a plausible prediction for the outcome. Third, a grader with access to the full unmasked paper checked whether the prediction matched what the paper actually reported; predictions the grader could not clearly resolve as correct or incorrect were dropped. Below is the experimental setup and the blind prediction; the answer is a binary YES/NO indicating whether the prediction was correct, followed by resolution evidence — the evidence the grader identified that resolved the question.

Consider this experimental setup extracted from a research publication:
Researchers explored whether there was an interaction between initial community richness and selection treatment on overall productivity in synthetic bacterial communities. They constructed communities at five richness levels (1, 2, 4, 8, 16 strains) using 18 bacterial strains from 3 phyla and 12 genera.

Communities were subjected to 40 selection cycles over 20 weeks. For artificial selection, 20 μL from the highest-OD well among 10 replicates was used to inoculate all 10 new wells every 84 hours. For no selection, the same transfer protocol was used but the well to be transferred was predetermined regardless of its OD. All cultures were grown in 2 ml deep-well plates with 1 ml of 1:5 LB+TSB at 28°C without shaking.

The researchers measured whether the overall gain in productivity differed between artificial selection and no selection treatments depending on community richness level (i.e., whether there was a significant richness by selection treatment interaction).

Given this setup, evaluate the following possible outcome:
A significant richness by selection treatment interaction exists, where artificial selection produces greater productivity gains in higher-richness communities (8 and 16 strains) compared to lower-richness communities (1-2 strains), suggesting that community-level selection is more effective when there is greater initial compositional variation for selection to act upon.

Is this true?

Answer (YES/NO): NO